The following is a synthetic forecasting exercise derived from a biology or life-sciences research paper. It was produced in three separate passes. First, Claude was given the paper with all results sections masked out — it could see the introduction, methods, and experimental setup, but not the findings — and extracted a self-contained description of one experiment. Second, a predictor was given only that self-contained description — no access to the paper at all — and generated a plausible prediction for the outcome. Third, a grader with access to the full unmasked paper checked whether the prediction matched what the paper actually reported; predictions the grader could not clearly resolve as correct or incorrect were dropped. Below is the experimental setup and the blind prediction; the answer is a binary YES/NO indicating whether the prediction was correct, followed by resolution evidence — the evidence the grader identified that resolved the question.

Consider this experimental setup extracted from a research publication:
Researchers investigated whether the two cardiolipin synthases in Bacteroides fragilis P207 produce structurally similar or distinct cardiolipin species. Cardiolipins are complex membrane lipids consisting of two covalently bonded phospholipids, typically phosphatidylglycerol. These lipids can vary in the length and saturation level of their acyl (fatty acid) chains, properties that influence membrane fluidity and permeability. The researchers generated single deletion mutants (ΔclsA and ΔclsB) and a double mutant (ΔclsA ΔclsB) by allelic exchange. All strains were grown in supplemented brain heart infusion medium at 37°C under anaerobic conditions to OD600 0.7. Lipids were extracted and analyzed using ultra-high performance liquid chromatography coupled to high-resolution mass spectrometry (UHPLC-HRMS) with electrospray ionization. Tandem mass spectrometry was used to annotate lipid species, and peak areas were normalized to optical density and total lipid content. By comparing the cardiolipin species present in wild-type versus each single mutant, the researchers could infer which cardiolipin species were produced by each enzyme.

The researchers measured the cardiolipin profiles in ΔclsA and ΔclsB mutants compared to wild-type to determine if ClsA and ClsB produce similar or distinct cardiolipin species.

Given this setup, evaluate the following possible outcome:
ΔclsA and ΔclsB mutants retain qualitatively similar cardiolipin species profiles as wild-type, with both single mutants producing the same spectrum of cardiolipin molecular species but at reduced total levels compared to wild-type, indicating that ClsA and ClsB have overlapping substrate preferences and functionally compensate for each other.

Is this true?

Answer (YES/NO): NO